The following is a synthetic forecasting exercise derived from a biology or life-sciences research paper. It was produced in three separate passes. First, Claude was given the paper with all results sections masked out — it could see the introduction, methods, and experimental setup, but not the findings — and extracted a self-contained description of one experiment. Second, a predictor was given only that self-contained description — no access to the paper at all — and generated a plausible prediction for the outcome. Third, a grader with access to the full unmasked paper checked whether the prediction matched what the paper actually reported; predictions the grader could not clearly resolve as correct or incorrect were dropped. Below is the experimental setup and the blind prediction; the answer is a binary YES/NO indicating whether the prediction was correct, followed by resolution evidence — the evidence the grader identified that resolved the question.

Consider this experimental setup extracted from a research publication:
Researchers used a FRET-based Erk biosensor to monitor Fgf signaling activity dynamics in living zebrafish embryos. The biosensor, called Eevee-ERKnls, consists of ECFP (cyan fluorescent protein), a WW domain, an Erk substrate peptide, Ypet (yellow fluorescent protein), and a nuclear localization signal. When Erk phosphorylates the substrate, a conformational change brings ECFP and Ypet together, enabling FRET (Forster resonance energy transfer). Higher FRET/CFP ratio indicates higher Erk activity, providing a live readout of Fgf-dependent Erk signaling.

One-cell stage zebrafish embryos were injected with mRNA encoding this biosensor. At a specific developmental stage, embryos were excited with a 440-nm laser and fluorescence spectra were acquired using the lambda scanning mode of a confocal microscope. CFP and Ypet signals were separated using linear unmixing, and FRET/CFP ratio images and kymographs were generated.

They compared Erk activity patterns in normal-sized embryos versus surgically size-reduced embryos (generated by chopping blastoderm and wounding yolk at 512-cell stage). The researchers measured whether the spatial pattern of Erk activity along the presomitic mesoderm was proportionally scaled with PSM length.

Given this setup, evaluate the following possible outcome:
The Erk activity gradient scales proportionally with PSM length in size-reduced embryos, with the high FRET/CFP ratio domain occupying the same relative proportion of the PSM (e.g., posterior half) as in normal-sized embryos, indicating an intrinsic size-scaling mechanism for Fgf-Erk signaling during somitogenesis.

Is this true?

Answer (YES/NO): YES